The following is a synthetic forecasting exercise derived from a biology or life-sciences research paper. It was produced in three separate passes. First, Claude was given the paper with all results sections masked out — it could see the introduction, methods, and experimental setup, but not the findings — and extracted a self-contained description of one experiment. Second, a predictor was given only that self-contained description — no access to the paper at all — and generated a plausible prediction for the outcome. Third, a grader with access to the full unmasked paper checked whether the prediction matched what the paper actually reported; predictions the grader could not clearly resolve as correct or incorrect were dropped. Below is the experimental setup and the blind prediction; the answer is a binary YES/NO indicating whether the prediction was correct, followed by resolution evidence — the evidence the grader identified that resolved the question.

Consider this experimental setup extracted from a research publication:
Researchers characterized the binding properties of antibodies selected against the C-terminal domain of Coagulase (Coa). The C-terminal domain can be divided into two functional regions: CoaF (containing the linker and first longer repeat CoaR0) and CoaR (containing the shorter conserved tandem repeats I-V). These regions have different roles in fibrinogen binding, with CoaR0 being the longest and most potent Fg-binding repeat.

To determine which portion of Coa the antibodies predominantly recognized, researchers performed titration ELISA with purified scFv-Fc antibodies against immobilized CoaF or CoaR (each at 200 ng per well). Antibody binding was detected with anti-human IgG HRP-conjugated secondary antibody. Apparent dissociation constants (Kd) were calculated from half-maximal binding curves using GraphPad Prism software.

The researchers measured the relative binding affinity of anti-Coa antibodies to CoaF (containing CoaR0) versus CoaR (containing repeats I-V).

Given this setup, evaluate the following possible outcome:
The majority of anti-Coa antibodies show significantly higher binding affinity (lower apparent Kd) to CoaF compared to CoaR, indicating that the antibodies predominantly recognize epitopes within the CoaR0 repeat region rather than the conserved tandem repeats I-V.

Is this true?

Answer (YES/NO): YES